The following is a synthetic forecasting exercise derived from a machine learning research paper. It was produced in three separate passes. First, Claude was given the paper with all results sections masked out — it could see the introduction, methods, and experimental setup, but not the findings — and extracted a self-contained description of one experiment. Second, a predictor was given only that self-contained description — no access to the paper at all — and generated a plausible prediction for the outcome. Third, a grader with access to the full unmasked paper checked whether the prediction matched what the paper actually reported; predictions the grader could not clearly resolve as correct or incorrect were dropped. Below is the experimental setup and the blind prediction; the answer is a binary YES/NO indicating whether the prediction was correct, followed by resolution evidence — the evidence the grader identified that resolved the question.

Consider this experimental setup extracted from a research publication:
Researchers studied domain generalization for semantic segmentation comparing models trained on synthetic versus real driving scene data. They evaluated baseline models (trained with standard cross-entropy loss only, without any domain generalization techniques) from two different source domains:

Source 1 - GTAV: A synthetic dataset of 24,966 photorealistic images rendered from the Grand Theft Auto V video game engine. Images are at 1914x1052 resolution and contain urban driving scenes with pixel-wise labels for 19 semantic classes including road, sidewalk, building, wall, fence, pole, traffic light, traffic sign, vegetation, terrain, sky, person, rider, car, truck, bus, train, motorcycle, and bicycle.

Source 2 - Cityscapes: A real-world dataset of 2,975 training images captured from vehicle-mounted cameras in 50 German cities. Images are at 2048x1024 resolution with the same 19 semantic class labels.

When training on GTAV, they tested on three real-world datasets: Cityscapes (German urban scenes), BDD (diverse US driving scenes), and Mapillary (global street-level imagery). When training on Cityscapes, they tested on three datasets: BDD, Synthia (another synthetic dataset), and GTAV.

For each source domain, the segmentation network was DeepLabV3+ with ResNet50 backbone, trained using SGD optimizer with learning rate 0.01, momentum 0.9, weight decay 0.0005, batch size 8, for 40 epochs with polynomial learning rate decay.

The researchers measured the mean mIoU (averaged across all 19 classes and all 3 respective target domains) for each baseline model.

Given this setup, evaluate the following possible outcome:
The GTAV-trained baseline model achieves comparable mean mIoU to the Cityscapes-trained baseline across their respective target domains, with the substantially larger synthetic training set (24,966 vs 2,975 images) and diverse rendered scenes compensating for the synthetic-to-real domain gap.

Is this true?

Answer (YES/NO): NO